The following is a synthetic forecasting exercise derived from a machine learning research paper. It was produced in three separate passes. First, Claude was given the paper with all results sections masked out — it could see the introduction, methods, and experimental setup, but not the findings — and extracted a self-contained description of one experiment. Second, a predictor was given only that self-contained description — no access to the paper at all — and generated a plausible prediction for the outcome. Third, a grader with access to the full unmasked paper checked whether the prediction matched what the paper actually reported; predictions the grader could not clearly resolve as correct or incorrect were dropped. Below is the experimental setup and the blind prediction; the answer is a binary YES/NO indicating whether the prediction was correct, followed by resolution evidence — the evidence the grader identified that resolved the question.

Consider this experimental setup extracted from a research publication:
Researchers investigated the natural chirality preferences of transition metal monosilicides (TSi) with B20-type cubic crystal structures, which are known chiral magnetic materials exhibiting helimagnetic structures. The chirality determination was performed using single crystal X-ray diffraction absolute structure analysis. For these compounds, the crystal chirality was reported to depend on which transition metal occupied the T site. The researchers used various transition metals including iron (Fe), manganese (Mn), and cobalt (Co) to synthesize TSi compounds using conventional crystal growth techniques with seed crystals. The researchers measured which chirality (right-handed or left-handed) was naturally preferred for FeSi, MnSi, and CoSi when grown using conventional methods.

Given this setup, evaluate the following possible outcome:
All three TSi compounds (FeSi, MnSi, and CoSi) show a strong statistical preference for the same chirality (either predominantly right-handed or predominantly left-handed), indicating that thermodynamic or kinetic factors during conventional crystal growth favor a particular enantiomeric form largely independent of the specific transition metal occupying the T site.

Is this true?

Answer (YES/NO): NO